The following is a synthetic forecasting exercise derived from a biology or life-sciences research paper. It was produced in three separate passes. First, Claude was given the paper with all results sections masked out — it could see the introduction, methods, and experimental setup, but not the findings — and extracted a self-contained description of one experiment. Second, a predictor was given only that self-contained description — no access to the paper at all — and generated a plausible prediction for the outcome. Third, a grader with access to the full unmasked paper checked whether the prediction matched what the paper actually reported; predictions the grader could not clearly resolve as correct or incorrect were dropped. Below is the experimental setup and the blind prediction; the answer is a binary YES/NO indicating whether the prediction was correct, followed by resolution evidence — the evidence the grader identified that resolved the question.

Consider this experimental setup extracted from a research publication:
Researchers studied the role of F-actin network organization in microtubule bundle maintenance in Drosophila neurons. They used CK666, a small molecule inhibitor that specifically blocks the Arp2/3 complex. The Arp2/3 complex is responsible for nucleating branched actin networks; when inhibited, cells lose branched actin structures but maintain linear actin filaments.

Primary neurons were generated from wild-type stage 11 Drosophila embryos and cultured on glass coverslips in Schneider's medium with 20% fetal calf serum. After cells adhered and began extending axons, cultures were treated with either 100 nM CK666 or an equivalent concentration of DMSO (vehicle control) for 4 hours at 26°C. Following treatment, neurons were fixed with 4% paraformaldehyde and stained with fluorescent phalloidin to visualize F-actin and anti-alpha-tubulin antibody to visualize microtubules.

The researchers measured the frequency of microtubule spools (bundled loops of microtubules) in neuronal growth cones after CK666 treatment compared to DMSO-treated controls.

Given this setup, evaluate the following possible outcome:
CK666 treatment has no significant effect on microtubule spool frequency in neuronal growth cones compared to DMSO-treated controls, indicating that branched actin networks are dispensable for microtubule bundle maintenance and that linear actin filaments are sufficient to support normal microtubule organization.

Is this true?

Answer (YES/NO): NO